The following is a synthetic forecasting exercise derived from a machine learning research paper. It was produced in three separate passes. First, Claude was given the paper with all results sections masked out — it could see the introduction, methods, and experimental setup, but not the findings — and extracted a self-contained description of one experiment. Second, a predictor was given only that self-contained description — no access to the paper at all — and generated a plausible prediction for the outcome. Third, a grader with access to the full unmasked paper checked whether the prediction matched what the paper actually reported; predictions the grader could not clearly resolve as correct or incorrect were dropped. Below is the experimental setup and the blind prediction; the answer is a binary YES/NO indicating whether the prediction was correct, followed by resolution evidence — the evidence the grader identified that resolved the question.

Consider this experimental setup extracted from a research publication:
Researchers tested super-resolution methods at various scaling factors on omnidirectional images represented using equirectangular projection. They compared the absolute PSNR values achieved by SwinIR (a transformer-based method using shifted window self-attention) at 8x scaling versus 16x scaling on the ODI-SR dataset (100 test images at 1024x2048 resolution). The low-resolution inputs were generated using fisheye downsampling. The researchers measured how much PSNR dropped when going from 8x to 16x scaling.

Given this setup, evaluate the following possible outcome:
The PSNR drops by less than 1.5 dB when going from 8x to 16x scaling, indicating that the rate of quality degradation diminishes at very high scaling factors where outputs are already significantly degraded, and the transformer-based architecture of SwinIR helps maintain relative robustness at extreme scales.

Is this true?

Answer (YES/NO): NO